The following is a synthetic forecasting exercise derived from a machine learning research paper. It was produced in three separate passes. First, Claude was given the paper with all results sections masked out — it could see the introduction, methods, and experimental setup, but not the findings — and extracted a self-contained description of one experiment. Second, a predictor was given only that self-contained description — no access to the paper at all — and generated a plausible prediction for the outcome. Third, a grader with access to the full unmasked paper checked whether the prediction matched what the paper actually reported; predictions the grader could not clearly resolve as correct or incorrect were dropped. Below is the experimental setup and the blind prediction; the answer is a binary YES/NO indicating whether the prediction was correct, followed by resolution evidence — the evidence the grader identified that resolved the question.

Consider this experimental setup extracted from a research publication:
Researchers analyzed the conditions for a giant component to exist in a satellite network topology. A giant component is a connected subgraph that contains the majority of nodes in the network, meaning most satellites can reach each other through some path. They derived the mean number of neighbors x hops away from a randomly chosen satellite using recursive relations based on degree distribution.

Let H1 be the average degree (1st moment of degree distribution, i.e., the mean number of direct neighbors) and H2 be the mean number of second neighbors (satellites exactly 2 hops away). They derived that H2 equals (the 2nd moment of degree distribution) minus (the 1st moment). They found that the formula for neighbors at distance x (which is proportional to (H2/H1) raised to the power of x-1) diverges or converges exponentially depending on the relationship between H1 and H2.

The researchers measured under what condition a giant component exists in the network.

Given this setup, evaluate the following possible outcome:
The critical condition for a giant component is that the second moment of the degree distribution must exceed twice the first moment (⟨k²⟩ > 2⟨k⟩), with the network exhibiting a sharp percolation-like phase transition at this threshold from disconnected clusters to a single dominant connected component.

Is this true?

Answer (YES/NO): NO